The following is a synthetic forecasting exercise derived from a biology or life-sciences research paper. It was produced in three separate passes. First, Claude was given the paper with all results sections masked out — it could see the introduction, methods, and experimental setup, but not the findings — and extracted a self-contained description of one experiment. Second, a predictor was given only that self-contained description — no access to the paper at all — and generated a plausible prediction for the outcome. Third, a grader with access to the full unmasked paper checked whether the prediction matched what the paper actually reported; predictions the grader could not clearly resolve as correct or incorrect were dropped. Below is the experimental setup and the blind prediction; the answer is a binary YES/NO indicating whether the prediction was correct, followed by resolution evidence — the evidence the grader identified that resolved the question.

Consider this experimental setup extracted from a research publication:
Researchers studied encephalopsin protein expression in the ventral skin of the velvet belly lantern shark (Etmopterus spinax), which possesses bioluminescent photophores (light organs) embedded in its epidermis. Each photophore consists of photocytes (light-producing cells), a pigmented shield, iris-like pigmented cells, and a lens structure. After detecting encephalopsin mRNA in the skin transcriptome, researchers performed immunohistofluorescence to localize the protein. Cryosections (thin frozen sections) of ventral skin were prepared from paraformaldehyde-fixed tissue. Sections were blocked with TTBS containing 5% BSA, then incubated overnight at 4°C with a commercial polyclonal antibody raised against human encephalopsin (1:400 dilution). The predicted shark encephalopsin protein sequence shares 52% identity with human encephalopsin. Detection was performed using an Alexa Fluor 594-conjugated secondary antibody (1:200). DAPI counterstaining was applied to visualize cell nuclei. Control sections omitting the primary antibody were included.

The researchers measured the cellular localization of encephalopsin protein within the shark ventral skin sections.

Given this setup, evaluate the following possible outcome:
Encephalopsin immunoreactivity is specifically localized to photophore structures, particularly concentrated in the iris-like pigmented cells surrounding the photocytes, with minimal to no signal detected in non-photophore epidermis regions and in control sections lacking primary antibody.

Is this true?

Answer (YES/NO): NO